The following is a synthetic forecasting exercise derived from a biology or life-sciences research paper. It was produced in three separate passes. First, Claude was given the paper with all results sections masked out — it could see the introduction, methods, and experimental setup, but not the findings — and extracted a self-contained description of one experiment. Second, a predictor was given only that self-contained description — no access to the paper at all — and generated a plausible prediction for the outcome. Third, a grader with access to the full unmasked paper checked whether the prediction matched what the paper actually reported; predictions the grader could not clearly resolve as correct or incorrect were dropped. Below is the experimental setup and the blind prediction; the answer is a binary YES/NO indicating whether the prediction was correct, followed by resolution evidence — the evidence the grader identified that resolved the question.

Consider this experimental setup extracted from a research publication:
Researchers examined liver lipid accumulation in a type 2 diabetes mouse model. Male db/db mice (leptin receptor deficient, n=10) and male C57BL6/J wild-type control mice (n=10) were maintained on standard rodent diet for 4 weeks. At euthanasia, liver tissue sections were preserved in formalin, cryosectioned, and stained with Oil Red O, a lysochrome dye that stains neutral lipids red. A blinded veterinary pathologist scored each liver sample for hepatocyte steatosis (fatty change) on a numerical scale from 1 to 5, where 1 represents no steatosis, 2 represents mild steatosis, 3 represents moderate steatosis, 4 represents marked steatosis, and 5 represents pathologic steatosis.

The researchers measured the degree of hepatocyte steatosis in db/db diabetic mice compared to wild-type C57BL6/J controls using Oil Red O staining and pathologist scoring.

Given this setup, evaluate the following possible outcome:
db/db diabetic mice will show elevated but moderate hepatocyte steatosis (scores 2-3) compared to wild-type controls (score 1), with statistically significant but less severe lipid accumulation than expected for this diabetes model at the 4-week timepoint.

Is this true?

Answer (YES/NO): NO